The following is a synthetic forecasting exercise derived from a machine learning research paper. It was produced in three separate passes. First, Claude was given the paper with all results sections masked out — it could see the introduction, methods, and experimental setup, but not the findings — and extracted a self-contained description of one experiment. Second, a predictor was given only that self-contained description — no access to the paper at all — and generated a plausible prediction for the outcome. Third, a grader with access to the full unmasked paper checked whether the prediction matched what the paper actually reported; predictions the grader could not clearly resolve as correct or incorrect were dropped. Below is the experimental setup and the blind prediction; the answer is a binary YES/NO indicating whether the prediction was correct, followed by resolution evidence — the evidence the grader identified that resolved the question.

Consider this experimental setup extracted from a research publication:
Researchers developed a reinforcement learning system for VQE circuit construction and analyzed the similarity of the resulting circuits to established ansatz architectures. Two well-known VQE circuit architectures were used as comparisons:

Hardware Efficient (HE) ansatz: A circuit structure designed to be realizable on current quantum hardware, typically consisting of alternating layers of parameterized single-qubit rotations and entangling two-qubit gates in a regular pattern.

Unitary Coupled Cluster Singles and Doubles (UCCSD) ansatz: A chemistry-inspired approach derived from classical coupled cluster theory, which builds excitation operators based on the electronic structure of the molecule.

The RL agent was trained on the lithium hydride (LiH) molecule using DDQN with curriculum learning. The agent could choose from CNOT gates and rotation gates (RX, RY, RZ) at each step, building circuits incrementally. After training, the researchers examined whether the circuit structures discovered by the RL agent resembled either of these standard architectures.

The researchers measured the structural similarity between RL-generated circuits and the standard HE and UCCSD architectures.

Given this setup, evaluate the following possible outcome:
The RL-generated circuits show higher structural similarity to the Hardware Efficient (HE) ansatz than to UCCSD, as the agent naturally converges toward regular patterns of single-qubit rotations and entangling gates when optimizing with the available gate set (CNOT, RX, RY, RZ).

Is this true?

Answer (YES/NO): NO